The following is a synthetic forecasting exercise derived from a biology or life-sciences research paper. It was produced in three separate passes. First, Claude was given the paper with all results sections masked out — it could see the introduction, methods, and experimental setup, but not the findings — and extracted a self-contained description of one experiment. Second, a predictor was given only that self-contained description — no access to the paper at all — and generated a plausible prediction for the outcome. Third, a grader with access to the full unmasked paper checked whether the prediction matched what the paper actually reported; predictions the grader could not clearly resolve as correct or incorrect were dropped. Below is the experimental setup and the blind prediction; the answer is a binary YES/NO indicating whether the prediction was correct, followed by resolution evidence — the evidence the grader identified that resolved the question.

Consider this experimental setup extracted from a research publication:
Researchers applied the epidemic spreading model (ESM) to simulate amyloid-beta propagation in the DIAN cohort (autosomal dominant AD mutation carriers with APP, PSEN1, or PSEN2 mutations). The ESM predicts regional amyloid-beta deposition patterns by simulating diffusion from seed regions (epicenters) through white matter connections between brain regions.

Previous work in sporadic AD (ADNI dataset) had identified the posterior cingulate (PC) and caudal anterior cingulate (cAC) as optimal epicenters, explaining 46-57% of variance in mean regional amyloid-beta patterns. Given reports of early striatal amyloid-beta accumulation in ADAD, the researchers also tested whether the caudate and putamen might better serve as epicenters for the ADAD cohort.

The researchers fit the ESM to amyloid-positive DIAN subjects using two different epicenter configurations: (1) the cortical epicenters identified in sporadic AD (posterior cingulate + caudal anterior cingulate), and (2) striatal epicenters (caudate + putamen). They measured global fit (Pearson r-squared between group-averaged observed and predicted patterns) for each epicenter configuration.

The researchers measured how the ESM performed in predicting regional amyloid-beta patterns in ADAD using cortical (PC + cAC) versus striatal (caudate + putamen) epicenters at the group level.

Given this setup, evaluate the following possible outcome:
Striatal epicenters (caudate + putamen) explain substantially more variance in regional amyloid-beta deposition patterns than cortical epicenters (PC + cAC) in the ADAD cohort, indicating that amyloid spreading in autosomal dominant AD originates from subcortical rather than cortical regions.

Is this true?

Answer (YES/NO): NO